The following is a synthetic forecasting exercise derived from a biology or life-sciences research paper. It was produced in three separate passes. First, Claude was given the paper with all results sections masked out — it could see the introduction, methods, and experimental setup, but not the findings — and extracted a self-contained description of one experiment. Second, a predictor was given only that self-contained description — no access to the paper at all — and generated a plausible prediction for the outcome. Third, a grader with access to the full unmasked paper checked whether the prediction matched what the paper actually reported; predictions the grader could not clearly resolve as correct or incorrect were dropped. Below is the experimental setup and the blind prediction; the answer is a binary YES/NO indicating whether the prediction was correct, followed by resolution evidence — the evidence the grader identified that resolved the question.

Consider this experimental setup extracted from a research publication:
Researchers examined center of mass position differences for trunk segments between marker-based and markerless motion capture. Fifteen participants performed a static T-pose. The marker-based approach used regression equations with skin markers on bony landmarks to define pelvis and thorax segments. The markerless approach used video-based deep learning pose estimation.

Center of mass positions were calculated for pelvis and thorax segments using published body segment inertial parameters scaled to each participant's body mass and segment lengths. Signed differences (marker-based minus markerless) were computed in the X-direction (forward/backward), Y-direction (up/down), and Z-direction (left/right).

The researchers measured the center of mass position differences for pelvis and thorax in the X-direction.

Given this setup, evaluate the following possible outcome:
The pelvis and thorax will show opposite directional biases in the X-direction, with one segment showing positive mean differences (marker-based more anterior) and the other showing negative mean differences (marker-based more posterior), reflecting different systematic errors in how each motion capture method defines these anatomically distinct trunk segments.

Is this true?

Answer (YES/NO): NO